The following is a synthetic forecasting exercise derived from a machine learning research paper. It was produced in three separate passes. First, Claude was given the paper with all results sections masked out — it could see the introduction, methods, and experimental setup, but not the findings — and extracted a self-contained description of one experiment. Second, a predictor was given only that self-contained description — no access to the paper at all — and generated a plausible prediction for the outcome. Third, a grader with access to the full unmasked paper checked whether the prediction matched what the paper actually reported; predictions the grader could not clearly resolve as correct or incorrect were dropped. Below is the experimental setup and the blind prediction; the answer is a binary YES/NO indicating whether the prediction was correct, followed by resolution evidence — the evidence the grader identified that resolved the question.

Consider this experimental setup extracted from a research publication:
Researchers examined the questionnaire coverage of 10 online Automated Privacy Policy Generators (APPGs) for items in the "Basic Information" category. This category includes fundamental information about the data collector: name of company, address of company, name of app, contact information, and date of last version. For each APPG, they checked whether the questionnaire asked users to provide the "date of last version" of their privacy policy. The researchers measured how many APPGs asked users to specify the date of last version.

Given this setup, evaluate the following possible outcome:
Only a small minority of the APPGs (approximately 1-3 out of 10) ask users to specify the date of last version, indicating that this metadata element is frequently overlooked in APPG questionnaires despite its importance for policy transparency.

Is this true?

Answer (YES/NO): YES